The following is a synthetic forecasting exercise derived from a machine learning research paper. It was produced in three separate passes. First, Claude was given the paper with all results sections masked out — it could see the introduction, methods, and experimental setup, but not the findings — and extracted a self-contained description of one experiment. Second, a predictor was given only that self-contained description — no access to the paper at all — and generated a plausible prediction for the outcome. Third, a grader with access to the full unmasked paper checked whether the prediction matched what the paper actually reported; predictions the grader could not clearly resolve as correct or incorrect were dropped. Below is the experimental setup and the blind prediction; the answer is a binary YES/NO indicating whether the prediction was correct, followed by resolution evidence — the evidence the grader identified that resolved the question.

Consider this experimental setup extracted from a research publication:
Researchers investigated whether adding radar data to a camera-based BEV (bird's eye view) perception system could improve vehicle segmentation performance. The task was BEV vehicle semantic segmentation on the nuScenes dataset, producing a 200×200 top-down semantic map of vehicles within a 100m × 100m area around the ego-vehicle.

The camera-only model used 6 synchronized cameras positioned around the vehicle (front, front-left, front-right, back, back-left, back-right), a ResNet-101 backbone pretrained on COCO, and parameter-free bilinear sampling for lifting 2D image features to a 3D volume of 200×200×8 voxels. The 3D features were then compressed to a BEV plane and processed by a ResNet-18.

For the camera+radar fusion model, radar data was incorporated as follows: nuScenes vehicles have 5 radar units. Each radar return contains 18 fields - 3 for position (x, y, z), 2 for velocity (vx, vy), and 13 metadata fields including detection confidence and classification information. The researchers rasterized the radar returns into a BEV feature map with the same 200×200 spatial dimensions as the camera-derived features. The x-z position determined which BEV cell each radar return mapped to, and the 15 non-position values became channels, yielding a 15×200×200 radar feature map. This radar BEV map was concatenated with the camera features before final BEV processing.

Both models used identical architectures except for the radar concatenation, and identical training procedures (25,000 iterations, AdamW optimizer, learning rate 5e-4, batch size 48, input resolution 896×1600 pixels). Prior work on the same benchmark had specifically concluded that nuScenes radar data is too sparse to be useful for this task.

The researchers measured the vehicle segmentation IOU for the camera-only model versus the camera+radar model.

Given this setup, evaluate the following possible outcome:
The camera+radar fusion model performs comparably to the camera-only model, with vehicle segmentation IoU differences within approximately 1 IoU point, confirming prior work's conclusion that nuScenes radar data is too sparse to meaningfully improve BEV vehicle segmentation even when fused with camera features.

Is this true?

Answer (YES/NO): NO